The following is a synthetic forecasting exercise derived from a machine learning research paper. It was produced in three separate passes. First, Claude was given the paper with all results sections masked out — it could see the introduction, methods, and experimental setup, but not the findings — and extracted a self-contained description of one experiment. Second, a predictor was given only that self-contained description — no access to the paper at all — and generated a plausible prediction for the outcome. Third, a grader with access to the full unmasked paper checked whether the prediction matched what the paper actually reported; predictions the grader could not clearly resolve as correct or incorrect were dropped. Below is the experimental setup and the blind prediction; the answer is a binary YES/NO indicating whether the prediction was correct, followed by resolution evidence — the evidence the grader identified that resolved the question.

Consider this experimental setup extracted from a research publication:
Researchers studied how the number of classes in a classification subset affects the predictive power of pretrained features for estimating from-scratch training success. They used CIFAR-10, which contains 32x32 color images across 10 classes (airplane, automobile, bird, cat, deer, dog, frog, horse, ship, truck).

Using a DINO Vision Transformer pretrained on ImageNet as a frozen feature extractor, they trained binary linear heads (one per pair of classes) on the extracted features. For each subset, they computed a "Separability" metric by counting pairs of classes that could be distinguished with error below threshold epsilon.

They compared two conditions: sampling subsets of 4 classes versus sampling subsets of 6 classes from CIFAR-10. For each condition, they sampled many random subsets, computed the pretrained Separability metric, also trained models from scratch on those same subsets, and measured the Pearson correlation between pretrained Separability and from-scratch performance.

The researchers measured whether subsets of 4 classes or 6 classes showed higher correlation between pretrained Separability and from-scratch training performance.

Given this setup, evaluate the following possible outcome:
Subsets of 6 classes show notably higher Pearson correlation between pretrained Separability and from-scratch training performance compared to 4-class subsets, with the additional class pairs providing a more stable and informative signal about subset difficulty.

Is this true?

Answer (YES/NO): NO